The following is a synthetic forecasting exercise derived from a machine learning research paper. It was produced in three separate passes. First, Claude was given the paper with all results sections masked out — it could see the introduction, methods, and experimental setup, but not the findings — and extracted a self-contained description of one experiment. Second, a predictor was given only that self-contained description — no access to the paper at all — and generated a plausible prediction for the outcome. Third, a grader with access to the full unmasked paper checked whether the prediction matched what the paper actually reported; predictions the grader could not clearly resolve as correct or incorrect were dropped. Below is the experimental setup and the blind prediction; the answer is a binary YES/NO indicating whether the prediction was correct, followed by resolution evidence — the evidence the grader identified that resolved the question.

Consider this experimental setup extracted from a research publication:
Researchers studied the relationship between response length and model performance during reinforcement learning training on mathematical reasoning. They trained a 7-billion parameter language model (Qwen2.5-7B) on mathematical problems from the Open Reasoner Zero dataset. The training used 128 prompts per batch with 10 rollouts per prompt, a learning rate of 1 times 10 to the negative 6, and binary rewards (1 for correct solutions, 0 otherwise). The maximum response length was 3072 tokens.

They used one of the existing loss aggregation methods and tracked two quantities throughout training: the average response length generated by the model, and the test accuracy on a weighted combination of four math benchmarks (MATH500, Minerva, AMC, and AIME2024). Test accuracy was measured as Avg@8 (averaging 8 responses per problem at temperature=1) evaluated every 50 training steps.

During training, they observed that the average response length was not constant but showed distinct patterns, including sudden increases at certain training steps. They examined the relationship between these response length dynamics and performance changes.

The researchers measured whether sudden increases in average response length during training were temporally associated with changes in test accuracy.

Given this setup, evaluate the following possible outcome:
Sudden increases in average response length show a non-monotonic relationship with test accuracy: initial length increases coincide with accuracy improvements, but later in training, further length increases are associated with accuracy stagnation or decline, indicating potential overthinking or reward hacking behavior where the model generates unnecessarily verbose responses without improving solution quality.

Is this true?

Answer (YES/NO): NO